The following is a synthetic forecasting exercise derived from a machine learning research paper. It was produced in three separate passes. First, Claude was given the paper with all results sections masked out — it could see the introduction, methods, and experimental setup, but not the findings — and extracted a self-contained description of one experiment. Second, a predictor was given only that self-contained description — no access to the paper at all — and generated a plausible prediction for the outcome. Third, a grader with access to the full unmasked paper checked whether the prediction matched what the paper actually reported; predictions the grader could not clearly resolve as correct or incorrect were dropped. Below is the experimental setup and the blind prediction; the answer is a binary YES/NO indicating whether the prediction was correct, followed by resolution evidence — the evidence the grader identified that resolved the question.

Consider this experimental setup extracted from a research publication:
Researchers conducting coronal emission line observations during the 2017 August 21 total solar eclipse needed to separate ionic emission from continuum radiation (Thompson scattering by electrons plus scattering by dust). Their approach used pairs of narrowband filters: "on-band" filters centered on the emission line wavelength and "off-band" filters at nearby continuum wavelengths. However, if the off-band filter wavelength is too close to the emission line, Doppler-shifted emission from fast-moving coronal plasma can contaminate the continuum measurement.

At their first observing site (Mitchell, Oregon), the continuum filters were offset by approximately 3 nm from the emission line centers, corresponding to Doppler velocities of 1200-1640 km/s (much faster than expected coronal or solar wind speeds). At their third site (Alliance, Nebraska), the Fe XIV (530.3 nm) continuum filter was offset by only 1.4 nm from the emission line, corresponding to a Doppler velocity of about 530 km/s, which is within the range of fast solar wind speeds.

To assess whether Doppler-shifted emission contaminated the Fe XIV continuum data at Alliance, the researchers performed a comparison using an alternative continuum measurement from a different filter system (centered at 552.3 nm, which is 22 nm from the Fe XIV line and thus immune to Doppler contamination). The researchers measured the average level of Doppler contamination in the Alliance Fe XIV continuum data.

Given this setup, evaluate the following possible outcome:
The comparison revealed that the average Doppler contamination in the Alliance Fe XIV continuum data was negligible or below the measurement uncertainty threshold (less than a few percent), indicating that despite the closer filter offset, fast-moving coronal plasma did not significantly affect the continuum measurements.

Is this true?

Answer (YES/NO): NO